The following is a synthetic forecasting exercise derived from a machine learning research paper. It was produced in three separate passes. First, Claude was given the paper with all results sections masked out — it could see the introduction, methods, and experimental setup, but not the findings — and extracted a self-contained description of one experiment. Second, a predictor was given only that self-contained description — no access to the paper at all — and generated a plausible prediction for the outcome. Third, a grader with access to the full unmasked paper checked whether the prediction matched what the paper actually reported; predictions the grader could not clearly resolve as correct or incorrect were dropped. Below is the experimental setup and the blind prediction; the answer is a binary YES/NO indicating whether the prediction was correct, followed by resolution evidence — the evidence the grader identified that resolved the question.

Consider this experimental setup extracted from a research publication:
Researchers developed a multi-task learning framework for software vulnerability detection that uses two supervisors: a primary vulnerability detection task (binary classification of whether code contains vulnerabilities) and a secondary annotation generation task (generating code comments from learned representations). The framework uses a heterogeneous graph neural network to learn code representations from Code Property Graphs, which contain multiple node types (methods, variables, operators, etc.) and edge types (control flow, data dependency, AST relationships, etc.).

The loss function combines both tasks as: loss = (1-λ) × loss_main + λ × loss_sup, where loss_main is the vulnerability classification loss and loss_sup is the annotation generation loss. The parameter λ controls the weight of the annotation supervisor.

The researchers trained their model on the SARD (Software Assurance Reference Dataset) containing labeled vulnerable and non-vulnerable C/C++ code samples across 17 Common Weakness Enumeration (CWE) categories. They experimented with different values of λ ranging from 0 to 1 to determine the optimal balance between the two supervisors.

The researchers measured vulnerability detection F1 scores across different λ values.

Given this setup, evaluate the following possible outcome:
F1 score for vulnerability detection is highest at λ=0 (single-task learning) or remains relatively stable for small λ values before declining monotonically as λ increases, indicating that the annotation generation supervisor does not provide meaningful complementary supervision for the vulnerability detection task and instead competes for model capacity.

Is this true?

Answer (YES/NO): NO